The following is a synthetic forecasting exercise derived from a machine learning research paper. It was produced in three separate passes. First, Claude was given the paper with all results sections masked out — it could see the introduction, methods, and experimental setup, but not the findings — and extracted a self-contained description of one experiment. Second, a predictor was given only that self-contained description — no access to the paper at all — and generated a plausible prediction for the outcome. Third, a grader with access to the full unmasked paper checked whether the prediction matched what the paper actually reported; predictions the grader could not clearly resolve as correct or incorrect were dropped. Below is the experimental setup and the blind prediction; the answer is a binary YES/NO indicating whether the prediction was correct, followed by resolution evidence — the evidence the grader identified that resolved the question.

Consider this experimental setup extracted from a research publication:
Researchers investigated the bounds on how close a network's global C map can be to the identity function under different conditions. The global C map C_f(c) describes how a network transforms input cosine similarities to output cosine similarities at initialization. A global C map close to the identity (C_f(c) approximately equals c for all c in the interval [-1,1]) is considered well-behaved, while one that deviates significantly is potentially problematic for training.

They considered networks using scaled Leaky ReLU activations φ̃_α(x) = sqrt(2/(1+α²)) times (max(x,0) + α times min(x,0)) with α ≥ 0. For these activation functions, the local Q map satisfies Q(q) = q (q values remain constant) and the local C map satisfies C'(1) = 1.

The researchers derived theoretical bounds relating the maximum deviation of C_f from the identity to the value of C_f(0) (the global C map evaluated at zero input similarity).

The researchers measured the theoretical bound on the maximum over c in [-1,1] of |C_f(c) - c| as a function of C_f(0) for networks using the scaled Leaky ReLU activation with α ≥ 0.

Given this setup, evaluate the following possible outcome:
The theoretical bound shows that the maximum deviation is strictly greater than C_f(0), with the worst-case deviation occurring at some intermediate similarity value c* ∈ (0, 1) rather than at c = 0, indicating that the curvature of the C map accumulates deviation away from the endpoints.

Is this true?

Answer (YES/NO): NO